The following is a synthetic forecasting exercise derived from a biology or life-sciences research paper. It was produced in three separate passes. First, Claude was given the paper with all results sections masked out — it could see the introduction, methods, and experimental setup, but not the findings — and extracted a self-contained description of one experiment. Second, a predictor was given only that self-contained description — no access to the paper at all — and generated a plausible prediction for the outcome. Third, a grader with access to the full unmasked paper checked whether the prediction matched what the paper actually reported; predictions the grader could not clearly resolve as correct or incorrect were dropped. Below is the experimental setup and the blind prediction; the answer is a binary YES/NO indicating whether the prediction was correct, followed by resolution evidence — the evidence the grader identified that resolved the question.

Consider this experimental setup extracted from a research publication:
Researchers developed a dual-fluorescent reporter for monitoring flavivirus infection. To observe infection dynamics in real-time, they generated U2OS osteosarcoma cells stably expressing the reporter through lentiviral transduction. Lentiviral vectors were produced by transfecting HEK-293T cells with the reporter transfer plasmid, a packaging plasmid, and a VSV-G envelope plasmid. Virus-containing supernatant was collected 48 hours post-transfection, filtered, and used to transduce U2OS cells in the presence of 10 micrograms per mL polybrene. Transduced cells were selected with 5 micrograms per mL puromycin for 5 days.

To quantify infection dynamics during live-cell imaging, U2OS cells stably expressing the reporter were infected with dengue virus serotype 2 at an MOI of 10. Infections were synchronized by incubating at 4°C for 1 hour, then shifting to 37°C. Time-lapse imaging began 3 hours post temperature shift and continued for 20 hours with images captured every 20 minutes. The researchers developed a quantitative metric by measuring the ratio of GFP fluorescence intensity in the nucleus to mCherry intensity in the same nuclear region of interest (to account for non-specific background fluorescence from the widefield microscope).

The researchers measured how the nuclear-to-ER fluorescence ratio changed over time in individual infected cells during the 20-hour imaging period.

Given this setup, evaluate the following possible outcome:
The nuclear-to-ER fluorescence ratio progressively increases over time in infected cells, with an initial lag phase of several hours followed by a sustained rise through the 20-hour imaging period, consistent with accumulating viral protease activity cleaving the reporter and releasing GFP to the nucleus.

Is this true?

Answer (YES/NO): YES